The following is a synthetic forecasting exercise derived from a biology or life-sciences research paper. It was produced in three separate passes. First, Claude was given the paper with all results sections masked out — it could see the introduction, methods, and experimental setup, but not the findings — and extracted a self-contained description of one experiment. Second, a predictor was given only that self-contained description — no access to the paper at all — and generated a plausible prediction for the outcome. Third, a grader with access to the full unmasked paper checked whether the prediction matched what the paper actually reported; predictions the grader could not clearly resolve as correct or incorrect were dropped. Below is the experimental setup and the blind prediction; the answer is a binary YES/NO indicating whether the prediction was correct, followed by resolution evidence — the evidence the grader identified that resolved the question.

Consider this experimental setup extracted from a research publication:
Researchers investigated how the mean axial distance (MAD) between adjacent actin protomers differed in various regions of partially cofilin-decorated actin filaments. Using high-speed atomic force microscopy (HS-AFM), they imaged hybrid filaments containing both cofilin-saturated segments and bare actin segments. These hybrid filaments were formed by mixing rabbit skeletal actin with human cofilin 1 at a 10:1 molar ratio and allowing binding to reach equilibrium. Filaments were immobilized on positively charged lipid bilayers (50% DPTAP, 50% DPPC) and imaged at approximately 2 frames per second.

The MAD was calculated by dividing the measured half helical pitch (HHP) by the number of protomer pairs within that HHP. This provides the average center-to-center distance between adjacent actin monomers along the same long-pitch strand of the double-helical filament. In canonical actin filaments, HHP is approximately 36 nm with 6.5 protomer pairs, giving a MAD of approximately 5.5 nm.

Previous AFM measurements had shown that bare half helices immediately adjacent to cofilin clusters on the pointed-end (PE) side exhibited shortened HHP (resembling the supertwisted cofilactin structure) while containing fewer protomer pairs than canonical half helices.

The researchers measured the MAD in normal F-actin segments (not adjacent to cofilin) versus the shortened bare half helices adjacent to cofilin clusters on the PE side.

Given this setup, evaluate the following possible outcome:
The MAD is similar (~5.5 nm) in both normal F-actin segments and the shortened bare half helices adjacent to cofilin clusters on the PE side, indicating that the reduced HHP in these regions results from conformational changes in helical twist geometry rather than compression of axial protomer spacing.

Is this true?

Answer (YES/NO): NO